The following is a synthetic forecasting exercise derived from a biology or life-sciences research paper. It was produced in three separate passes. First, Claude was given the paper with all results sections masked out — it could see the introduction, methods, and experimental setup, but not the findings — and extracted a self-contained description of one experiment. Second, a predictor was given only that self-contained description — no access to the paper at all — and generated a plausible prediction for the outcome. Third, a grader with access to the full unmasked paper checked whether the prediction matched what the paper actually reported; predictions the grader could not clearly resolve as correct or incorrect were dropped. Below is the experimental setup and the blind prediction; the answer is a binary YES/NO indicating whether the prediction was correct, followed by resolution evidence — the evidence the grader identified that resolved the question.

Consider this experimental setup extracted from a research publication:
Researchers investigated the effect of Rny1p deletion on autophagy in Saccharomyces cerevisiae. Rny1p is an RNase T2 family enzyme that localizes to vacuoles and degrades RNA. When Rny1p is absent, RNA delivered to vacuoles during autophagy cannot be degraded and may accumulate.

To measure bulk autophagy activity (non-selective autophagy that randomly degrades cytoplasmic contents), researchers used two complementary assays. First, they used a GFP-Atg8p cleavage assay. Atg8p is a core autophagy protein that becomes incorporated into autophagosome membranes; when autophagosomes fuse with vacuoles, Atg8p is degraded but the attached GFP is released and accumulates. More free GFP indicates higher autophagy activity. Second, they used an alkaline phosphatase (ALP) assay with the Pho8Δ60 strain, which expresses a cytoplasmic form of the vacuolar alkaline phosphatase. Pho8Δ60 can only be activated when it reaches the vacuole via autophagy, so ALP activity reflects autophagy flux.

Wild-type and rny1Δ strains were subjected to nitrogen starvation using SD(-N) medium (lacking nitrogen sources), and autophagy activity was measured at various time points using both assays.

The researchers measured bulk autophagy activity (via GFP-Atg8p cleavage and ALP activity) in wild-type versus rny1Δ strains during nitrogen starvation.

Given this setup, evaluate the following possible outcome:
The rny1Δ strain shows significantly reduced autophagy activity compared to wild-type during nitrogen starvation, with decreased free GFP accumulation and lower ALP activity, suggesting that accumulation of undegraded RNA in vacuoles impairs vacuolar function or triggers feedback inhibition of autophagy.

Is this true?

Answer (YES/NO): YES